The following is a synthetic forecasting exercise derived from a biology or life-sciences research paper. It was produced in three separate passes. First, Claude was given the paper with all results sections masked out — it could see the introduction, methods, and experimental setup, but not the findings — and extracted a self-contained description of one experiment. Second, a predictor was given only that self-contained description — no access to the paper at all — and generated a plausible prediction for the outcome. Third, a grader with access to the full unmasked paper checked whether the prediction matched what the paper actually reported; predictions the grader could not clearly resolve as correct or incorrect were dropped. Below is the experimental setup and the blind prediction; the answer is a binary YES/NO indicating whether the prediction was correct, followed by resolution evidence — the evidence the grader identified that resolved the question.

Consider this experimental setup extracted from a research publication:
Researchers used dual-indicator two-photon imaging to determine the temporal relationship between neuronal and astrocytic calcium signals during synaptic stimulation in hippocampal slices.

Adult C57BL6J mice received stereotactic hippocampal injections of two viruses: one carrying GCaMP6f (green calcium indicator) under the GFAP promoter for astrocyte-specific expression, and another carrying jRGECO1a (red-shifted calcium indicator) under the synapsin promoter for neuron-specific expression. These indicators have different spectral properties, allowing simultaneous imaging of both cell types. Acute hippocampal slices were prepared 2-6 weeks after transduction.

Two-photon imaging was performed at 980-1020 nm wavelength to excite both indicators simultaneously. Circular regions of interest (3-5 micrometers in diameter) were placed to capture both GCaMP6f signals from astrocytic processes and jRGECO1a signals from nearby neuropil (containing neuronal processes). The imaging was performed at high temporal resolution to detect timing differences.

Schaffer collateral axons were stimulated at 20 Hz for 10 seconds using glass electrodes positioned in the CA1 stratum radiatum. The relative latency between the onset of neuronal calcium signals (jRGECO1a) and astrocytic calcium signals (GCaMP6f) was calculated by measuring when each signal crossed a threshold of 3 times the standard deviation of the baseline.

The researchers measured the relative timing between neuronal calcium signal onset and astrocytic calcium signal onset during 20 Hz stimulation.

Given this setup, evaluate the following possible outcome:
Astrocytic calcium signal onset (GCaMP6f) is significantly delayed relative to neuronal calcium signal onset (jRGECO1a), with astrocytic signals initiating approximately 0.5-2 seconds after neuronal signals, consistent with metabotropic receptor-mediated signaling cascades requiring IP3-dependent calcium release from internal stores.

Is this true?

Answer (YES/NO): NO